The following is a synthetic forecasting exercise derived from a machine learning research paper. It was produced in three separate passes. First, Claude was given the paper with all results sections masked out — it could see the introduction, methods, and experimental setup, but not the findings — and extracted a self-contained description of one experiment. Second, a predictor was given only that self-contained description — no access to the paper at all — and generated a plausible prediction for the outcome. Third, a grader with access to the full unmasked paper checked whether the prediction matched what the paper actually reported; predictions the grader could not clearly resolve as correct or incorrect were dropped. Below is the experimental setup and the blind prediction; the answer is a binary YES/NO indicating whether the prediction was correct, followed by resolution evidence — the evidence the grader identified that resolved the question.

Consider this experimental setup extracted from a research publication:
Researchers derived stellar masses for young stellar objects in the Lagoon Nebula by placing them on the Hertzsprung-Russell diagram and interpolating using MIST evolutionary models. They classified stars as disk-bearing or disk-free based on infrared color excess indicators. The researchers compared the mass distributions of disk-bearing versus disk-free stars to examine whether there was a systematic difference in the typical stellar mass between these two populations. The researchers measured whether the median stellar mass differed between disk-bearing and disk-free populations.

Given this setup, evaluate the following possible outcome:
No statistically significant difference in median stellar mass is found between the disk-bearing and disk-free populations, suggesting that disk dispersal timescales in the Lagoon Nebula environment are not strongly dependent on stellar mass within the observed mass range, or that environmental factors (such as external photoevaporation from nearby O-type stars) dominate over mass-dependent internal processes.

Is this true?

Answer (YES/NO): NO